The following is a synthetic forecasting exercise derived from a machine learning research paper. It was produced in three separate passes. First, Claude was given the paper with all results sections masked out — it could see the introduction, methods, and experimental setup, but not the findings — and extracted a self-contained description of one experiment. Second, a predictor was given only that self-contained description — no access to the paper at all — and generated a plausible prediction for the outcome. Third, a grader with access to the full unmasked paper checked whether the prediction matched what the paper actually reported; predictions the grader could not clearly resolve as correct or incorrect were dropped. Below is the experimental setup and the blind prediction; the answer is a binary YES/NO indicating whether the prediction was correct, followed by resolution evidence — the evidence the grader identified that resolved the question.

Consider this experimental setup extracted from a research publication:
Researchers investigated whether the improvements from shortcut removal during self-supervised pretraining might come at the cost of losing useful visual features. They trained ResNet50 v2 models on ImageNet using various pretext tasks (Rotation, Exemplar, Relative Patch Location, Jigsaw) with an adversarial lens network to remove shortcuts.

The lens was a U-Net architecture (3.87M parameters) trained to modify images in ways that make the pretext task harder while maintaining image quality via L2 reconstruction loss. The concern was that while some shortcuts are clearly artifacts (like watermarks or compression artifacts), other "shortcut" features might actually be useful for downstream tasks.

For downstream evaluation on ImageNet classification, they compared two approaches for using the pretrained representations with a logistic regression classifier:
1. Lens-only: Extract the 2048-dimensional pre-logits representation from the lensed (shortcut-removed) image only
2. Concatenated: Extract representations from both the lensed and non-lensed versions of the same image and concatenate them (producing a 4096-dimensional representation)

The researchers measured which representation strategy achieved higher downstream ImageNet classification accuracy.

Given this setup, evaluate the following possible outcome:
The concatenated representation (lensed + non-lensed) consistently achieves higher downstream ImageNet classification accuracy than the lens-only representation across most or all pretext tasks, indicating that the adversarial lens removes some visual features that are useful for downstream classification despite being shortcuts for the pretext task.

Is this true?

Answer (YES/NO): YES